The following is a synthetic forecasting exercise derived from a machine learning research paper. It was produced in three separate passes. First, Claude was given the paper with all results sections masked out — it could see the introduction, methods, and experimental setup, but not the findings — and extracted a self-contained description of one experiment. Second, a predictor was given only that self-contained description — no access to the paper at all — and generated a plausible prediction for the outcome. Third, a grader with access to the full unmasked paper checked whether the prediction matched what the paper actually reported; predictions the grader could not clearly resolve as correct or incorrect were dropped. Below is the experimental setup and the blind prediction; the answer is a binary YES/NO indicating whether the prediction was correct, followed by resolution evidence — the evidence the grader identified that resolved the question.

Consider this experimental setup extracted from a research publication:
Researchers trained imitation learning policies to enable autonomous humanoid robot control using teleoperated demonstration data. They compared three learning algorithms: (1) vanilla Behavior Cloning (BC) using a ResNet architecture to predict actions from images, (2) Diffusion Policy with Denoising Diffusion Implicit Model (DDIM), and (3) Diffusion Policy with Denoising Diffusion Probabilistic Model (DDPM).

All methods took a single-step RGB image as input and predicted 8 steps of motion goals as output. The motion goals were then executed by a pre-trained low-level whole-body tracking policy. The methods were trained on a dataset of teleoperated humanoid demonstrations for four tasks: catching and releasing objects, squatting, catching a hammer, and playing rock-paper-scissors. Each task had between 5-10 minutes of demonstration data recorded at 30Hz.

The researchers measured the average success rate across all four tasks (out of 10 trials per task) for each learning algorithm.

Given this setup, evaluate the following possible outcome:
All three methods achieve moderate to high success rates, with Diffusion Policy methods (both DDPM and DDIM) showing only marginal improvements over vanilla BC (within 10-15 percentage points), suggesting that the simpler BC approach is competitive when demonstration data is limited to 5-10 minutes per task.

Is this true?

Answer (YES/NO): NO